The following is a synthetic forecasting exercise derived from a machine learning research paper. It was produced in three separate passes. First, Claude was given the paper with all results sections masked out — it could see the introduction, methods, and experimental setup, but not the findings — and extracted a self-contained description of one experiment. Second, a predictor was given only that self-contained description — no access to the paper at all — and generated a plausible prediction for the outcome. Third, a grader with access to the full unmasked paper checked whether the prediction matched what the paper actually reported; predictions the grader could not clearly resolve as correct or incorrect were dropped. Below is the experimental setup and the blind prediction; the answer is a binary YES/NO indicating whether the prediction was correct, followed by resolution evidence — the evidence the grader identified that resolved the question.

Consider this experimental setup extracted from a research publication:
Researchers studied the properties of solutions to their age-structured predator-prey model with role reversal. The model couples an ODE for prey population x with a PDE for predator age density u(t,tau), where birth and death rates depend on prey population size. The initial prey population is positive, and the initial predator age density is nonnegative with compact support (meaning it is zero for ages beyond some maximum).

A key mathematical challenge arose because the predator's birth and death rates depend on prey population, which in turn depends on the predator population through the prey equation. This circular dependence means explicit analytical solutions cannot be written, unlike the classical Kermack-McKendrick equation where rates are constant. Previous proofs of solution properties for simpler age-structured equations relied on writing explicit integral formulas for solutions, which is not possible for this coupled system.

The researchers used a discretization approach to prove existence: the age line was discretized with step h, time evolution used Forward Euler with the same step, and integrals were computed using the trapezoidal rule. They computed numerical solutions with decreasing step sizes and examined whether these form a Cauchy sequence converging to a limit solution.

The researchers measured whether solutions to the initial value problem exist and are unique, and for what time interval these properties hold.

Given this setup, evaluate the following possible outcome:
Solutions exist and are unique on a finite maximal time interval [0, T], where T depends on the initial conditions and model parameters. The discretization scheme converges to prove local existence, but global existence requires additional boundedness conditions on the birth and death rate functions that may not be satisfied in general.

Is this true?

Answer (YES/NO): YES